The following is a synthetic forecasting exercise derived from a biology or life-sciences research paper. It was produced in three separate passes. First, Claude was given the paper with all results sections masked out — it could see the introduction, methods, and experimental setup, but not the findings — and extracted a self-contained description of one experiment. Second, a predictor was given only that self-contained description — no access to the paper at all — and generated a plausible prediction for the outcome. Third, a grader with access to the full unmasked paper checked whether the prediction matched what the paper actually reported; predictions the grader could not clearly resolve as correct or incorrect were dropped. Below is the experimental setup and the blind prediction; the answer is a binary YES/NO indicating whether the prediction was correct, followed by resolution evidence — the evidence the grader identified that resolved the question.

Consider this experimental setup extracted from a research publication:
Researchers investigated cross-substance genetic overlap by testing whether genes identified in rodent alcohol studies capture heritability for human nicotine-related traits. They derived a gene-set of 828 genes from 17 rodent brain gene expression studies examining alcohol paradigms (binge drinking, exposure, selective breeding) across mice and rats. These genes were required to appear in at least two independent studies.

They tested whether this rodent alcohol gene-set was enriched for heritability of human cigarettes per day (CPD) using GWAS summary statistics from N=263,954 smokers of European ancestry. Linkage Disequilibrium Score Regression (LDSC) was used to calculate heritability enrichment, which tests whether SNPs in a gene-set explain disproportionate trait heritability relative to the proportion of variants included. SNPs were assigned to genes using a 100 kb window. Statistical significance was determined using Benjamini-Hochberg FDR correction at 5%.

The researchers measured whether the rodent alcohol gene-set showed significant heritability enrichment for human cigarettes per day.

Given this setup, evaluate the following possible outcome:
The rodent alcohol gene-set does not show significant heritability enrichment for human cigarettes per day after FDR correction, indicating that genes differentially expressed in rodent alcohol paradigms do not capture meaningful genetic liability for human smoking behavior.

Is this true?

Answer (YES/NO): NO